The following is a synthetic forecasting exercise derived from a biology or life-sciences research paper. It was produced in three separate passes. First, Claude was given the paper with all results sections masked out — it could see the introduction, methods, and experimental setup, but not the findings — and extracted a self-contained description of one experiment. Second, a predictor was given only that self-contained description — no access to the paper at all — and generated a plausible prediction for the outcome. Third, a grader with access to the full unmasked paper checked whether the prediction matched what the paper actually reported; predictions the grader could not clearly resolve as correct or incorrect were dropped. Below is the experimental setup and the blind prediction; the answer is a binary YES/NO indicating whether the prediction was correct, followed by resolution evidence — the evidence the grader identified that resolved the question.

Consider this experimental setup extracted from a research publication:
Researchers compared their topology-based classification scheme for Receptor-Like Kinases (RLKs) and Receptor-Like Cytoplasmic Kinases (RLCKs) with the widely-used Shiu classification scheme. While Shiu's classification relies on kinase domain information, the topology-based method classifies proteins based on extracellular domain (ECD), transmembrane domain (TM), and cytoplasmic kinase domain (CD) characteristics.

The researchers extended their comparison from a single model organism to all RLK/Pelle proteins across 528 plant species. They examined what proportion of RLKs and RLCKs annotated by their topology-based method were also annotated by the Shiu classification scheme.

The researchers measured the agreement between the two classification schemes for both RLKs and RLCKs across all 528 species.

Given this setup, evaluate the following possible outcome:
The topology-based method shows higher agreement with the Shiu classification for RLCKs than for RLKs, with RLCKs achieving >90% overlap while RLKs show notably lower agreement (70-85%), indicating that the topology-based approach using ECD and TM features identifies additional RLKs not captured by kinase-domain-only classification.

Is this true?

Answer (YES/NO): NO